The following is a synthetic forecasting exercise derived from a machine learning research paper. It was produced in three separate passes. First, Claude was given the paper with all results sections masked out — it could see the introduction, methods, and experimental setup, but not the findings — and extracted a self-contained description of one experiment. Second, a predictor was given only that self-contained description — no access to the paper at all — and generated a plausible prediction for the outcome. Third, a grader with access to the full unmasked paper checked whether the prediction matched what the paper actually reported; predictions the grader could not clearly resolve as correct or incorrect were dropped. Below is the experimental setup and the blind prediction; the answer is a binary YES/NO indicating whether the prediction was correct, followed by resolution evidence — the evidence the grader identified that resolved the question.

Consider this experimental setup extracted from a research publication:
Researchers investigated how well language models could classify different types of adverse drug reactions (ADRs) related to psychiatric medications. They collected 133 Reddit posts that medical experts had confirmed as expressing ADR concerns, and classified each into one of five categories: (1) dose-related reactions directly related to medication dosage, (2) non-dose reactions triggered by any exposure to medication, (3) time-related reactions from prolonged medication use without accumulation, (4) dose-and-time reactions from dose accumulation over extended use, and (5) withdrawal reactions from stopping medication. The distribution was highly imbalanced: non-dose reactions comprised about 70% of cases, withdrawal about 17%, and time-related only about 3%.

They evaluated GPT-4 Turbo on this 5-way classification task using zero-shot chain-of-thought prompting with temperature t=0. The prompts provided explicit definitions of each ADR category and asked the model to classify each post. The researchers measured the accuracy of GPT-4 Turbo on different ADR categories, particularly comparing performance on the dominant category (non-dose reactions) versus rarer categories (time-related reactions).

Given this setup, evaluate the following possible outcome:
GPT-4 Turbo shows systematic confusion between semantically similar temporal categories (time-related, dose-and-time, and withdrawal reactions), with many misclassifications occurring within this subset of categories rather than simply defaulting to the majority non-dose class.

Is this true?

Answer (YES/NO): NO